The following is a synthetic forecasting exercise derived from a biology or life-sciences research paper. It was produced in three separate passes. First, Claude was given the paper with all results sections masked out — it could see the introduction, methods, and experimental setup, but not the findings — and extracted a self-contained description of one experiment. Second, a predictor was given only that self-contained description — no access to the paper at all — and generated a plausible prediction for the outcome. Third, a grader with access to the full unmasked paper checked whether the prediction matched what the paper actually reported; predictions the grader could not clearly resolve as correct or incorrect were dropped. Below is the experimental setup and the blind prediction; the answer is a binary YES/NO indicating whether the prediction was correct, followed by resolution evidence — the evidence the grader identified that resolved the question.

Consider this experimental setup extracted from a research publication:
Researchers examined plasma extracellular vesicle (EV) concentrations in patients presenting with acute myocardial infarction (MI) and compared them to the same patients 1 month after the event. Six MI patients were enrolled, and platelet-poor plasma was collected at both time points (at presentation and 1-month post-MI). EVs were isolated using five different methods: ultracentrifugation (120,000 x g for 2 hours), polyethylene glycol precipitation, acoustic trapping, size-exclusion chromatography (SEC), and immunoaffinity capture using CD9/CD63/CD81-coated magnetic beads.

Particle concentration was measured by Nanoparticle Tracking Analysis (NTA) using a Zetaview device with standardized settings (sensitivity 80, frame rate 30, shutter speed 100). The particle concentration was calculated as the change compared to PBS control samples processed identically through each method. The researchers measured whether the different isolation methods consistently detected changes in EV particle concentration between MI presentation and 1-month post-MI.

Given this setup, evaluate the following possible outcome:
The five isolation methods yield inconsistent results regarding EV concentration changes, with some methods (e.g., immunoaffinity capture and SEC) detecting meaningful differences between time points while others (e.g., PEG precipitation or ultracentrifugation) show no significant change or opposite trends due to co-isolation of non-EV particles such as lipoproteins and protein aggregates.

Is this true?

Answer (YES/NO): NO